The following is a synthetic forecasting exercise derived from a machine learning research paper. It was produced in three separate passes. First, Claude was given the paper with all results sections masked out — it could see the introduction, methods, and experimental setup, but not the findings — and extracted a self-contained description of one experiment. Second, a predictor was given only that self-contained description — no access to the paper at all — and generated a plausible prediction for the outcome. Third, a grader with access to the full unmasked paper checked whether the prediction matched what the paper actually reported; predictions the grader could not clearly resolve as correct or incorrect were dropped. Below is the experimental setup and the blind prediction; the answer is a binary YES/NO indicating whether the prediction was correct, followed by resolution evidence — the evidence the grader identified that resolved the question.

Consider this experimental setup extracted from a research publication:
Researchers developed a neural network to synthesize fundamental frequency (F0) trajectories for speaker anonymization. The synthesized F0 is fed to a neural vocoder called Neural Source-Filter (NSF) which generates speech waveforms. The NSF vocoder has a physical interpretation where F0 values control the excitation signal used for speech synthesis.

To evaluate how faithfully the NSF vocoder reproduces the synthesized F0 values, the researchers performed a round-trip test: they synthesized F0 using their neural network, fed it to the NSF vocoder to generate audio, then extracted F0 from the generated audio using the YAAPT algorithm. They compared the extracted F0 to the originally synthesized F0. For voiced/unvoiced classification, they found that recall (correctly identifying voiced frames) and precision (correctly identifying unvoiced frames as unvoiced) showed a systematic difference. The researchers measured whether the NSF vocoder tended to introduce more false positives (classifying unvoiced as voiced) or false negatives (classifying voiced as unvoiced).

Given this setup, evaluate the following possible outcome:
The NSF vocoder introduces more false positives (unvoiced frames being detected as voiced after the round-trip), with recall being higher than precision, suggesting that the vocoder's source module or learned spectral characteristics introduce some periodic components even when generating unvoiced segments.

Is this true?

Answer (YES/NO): NO